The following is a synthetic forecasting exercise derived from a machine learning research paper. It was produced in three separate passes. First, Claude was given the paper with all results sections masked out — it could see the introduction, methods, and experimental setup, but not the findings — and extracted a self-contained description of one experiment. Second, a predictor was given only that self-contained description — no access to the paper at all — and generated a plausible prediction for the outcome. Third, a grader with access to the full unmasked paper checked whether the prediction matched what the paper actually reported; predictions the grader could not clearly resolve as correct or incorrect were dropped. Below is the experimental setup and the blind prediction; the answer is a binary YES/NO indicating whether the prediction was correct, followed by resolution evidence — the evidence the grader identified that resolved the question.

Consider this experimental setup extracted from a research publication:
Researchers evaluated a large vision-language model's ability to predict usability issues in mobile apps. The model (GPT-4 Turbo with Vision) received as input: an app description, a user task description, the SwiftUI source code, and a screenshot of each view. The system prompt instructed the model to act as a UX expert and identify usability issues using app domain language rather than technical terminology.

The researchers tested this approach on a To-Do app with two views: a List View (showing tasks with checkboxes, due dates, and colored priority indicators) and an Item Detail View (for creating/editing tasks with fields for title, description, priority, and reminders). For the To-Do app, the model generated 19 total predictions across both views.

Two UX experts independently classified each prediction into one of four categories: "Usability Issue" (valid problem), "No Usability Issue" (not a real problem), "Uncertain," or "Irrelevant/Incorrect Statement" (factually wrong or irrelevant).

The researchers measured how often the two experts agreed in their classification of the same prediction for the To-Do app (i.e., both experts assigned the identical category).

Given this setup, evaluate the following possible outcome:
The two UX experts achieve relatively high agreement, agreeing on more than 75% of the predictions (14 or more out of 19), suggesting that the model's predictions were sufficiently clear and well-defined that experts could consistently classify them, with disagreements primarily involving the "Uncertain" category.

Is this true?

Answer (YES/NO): NO